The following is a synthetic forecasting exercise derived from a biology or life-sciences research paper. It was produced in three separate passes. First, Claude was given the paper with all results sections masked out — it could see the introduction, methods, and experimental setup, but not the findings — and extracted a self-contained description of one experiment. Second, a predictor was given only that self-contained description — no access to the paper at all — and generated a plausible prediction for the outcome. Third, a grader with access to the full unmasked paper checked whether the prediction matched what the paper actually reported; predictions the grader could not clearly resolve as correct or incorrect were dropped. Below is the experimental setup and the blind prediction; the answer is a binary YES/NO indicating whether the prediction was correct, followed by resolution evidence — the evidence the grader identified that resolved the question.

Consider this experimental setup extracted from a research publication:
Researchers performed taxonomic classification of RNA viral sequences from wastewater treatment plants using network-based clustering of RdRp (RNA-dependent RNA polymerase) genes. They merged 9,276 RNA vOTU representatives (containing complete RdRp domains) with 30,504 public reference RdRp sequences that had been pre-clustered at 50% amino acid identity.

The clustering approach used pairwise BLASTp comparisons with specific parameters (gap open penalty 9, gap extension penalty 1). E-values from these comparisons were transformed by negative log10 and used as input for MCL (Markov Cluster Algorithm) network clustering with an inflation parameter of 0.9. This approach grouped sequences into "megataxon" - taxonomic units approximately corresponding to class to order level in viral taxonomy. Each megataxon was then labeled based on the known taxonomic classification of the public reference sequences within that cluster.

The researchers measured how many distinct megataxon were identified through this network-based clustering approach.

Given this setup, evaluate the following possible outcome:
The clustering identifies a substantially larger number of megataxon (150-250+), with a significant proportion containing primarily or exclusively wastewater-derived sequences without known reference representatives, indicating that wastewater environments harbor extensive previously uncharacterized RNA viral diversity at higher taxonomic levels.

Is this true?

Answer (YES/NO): NO